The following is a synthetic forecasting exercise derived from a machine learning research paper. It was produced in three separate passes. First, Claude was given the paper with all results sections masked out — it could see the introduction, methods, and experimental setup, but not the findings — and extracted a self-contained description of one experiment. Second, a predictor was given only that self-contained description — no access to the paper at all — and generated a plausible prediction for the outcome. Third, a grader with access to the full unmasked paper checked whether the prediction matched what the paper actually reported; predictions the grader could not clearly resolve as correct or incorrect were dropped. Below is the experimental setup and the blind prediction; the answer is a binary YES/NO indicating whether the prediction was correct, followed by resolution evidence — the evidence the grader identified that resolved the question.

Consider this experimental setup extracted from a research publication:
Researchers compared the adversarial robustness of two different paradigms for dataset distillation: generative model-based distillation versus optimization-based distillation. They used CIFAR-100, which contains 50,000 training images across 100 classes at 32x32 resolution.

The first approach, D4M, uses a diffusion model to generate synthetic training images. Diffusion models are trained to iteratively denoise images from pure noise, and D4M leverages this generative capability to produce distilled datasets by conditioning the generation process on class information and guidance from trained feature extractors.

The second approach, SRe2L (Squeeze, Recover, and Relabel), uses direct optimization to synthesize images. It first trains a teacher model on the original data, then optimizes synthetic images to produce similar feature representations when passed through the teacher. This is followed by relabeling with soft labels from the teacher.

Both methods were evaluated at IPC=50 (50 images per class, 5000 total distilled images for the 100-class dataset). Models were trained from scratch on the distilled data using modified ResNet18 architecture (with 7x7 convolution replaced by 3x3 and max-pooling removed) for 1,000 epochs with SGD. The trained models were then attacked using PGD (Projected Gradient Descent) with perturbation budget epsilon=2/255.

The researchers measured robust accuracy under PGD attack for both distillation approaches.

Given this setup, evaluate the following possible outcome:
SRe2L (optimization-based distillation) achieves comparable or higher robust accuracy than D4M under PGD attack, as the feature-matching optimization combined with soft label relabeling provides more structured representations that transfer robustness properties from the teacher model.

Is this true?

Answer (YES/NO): YES